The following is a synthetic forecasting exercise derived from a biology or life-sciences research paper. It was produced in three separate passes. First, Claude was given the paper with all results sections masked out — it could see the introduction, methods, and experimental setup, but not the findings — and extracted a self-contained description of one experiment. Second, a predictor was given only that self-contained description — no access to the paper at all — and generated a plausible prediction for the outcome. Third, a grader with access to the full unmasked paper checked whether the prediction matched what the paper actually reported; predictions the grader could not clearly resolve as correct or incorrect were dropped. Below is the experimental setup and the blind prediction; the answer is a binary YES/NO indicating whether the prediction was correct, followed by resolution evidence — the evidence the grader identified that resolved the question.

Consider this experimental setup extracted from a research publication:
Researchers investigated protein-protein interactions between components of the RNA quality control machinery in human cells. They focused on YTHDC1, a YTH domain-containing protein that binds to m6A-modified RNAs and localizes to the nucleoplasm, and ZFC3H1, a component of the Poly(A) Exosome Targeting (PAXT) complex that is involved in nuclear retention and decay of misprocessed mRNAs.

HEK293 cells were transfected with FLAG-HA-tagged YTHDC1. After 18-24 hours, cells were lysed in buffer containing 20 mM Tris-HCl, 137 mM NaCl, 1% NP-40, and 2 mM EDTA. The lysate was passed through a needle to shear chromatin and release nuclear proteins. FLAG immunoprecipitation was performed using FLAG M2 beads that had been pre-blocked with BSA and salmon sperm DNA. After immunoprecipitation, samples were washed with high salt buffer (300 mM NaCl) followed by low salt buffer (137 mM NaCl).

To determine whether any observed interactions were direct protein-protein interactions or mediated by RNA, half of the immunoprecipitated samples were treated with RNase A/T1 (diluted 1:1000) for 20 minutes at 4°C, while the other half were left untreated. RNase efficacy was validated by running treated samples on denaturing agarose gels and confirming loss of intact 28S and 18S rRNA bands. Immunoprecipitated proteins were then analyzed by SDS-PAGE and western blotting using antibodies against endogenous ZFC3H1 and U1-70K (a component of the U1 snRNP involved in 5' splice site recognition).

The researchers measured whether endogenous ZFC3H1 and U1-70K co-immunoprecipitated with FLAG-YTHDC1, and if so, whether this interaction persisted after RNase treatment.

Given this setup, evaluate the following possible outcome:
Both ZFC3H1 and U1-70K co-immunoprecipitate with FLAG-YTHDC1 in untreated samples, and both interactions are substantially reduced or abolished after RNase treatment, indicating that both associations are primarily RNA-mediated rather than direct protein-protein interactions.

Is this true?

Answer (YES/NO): NO